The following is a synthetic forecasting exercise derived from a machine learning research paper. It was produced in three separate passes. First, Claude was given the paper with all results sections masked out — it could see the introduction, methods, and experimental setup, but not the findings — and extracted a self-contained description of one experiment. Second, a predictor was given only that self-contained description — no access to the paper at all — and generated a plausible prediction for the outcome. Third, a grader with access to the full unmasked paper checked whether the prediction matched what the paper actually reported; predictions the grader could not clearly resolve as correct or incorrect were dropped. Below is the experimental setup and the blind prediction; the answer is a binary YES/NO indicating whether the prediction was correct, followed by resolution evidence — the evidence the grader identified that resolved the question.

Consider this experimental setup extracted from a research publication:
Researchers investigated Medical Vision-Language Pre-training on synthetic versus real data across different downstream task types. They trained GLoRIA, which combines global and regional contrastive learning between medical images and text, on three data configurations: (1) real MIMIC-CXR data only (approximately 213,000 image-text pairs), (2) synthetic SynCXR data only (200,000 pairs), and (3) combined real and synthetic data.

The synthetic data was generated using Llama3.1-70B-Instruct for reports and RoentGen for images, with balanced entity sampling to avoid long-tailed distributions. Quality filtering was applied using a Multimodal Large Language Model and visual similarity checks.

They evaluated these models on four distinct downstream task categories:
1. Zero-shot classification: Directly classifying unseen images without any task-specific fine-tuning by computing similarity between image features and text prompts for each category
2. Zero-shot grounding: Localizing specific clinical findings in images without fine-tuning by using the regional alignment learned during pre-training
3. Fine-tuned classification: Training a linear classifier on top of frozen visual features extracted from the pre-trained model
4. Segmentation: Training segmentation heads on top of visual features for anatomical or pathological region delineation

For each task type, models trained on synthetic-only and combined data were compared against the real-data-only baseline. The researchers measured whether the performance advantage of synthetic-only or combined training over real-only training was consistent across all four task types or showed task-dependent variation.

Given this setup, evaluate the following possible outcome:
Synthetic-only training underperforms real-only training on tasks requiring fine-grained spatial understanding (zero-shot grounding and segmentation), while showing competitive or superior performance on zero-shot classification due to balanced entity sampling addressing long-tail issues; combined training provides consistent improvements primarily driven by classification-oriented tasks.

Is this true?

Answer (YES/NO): NO